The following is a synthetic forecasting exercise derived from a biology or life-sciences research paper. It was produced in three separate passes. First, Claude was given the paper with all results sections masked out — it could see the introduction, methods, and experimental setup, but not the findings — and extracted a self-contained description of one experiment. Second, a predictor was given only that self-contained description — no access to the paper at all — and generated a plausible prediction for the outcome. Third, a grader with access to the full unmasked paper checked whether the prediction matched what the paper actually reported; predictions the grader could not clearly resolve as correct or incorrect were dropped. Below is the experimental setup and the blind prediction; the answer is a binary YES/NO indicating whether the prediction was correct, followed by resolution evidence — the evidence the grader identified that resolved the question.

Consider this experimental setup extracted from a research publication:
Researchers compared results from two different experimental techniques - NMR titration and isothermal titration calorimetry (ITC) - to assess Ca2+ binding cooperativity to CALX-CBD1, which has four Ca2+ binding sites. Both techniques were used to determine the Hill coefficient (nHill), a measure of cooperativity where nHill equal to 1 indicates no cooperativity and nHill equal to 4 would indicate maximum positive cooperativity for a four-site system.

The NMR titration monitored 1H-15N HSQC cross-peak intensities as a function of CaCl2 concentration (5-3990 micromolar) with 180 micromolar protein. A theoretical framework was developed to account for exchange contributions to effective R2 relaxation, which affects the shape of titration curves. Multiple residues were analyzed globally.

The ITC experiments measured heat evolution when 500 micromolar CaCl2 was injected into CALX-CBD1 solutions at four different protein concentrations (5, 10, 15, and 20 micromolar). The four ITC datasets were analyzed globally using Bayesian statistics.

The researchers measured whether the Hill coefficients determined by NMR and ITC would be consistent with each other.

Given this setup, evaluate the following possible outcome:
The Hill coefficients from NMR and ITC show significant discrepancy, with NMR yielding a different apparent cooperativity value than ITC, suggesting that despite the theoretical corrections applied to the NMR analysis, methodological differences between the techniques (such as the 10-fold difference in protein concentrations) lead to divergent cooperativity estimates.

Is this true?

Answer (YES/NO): NO